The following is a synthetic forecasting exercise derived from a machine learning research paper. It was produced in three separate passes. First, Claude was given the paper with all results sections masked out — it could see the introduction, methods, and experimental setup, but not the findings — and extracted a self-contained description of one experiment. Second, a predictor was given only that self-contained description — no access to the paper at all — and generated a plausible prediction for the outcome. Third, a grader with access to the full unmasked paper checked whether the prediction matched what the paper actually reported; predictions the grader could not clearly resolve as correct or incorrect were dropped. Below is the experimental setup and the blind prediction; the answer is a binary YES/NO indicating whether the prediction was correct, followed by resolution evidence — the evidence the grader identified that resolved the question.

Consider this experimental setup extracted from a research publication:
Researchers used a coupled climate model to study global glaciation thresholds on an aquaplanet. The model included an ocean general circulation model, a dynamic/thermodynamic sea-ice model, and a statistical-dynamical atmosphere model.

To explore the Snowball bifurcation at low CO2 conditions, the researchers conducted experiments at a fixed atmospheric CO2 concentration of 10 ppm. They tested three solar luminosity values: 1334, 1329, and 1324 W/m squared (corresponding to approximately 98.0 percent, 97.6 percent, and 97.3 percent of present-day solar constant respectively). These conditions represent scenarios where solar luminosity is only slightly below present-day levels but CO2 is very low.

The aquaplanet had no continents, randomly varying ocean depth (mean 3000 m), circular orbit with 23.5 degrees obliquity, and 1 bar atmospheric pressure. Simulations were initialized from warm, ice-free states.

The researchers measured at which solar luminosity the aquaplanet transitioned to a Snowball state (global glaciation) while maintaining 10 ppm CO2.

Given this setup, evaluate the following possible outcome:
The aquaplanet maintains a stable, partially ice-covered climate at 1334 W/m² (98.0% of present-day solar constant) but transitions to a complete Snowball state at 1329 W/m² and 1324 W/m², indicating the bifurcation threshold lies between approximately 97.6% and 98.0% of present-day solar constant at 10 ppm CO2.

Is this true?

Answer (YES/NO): NO